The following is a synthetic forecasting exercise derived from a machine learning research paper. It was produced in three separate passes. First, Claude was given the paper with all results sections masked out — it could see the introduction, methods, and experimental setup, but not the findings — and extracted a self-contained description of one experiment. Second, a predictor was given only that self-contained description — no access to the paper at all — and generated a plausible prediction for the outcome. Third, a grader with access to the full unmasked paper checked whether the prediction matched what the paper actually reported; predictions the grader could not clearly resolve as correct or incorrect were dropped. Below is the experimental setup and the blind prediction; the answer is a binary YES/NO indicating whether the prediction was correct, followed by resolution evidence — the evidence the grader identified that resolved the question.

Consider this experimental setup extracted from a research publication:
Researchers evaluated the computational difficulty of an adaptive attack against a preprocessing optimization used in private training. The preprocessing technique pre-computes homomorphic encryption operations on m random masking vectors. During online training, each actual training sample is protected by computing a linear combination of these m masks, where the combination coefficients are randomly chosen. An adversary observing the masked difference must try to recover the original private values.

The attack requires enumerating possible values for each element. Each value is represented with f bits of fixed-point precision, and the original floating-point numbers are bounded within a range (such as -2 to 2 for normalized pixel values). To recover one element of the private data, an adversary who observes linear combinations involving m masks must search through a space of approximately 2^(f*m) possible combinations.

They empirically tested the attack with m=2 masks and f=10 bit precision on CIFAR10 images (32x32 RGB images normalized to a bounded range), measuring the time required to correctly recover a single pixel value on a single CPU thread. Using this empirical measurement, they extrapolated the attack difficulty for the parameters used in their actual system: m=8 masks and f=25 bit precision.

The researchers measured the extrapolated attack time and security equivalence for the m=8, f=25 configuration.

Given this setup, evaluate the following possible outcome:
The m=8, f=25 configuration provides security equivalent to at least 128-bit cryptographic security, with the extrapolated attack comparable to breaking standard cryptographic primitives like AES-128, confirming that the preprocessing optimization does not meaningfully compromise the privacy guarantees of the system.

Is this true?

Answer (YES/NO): NO